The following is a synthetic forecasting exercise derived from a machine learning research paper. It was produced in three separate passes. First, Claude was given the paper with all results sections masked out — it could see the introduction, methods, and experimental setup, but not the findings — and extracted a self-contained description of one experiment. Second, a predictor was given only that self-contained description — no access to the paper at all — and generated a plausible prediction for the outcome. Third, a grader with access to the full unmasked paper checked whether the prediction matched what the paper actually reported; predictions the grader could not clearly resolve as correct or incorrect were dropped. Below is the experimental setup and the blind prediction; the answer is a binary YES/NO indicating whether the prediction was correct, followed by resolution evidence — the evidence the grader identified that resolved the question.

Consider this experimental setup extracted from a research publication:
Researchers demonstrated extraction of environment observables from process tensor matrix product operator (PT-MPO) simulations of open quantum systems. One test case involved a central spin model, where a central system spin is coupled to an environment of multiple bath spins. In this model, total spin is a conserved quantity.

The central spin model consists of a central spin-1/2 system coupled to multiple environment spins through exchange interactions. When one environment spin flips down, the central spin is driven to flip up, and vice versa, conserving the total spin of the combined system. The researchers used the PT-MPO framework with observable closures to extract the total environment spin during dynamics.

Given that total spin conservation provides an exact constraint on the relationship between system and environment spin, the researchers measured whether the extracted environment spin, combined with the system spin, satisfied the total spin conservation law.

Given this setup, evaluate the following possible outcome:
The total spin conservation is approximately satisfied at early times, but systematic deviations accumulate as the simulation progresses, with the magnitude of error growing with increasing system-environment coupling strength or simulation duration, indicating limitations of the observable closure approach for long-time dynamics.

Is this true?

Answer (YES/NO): NO